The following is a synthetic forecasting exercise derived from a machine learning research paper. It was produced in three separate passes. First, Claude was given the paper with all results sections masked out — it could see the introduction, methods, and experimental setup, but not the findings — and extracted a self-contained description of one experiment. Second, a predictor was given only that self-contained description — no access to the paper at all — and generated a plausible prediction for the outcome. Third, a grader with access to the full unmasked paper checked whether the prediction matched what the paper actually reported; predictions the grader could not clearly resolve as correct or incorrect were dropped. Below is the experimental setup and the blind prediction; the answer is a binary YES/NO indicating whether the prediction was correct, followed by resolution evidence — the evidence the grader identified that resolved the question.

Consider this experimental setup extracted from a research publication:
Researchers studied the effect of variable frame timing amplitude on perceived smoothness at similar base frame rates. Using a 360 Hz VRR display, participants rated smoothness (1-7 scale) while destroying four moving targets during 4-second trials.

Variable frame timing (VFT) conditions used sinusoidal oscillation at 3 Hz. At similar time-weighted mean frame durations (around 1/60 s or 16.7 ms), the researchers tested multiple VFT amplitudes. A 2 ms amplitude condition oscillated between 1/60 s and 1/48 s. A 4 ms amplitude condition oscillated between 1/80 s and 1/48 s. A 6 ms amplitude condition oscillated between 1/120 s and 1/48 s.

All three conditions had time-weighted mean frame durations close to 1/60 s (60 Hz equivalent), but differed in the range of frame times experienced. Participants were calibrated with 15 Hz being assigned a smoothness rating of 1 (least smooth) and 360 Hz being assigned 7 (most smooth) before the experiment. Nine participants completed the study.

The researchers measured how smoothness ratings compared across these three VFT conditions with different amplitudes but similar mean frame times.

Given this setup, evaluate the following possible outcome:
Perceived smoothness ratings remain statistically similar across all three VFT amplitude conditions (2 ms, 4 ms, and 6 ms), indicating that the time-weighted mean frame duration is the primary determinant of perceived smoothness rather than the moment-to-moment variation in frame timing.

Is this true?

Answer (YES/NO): NO